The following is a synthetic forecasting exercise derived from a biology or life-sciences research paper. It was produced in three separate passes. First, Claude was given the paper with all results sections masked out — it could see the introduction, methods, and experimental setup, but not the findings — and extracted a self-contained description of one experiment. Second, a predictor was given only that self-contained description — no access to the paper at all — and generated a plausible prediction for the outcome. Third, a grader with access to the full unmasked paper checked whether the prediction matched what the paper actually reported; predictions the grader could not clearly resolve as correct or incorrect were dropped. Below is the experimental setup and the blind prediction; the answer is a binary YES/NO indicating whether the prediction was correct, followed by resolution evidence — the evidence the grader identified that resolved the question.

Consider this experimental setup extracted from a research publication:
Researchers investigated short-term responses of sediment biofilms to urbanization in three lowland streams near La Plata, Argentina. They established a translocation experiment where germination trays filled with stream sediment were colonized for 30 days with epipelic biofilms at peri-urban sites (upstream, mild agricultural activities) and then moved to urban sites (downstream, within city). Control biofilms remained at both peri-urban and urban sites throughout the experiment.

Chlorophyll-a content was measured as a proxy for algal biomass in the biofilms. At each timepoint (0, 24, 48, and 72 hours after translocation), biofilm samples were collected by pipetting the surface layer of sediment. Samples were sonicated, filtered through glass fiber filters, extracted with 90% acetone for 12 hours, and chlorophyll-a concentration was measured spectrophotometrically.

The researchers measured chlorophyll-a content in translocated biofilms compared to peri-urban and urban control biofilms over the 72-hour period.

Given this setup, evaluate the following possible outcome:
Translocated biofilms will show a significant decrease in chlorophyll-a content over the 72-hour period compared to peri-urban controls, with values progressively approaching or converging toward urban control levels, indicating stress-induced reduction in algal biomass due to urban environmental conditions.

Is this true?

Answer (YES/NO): NO